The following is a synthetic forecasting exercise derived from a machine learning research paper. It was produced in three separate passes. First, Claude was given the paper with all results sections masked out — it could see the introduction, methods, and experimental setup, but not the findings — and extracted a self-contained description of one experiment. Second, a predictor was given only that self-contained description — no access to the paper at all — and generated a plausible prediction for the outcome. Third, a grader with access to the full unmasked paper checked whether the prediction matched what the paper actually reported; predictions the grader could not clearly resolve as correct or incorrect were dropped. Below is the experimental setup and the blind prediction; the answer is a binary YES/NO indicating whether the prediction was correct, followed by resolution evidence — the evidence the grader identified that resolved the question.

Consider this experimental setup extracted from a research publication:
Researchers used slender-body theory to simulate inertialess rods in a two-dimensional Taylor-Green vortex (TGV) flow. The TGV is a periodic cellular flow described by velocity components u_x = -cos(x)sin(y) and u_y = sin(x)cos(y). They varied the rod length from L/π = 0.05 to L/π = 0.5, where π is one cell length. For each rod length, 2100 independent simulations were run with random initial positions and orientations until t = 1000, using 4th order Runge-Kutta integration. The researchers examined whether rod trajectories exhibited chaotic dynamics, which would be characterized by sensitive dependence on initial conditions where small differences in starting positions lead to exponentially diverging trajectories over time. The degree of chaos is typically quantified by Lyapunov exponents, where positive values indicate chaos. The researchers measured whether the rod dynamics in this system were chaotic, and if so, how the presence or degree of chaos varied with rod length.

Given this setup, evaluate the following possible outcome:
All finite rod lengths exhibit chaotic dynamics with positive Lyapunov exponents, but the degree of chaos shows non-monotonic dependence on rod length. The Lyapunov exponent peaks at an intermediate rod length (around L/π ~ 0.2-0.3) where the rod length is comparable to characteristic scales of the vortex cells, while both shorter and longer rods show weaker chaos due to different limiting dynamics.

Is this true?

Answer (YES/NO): NO